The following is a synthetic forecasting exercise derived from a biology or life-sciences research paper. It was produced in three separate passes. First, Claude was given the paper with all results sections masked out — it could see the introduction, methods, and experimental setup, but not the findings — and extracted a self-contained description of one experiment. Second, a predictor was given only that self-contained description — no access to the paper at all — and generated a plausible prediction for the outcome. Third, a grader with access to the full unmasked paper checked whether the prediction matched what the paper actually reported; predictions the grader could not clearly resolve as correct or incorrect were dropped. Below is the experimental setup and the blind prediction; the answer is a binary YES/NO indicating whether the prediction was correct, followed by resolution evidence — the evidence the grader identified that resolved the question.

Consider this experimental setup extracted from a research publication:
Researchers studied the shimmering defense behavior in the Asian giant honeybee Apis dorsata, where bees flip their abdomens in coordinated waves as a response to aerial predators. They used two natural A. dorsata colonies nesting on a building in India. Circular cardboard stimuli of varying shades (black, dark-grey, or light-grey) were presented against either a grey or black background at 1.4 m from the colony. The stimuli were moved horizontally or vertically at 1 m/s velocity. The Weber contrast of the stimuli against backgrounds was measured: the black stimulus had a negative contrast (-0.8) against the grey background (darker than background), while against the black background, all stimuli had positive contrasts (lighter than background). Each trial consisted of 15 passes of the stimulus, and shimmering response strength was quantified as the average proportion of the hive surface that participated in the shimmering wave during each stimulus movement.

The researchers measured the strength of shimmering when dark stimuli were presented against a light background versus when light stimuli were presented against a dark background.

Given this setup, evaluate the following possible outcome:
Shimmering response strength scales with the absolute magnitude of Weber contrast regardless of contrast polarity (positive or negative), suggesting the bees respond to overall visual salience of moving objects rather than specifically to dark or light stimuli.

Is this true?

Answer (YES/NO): NO